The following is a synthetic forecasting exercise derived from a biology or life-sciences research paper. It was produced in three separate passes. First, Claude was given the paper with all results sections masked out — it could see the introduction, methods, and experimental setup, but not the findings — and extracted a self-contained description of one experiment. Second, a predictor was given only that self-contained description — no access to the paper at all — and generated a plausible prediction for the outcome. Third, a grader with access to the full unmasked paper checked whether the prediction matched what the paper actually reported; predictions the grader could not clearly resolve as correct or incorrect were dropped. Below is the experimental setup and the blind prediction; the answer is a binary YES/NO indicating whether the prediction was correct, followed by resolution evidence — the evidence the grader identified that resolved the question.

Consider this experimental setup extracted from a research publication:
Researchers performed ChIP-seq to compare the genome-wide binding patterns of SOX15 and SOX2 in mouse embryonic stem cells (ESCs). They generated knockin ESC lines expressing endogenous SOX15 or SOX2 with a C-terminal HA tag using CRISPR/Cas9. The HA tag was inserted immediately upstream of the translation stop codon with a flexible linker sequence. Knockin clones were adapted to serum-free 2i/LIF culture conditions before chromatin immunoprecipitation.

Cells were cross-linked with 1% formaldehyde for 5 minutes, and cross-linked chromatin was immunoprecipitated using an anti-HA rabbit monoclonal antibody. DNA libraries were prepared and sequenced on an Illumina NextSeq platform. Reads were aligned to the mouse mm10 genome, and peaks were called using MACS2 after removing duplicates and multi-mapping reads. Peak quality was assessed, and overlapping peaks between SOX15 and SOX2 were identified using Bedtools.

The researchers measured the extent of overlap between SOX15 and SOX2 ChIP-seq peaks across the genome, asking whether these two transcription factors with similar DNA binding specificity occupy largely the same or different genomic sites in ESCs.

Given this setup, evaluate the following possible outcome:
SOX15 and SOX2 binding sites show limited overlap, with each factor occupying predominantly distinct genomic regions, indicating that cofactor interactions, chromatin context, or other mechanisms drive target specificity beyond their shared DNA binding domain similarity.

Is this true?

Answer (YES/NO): YES